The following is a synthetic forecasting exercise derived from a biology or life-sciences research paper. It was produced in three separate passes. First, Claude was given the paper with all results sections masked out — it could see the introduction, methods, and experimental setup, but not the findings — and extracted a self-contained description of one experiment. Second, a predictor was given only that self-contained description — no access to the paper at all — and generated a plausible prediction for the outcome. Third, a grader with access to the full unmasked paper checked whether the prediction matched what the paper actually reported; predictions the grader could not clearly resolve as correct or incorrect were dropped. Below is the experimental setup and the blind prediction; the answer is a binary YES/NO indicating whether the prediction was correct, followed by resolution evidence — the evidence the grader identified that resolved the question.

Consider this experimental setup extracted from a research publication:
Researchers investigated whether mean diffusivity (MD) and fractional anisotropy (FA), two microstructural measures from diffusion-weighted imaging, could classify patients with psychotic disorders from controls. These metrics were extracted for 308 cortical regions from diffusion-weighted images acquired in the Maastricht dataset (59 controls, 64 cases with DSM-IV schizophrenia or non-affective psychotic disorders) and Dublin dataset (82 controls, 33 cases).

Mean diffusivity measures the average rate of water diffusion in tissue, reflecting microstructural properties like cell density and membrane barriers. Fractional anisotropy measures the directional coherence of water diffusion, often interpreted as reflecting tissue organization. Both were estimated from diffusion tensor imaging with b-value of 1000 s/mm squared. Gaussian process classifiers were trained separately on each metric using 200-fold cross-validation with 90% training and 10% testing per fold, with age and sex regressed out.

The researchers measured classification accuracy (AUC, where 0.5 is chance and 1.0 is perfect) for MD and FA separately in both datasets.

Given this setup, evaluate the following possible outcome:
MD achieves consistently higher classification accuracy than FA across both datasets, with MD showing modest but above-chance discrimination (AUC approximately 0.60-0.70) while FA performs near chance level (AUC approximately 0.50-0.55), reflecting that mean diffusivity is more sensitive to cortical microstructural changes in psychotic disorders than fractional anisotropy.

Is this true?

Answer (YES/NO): NO